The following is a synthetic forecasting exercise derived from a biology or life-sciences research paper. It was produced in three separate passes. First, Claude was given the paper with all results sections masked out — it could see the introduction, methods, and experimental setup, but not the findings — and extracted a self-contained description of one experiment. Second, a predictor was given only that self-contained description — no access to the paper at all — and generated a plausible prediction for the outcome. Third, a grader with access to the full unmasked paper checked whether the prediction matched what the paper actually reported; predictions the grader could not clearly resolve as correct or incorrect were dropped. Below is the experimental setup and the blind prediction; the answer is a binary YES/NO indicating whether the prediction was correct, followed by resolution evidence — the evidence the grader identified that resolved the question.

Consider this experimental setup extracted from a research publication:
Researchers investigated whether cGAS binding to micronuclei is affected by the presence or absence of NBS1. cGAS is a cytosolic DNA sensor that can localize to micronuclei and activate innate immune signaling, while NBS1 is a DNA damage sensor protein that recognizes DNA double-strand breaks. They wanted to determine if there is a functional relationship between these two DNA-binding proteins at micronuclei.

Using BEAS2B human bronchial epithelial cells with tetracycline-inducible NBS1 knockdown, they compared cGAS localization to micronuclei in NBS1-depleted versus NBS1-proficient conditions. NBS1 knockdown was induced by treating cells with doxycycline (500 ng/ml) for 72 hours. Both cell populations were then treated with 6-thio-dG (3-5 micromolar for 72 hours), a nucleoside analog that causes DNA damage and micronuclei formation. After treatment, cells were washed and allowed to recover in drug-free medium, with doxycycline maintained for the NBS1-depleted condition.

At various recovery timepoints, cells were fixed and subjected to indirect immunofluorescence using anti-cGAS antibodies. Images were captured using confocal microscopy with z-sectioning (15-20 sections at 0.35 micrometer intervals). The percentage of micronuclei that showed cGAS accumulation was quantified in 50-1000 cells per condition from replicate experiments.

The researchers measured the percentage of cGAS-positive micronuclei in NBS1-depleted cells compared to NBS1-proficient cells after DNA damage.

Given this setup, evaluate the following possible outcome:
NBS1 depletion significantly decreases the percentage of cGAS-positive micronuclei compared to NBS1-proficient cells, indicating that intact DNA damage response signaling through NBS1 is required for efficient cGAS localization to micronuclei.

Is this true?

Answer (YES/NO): NO